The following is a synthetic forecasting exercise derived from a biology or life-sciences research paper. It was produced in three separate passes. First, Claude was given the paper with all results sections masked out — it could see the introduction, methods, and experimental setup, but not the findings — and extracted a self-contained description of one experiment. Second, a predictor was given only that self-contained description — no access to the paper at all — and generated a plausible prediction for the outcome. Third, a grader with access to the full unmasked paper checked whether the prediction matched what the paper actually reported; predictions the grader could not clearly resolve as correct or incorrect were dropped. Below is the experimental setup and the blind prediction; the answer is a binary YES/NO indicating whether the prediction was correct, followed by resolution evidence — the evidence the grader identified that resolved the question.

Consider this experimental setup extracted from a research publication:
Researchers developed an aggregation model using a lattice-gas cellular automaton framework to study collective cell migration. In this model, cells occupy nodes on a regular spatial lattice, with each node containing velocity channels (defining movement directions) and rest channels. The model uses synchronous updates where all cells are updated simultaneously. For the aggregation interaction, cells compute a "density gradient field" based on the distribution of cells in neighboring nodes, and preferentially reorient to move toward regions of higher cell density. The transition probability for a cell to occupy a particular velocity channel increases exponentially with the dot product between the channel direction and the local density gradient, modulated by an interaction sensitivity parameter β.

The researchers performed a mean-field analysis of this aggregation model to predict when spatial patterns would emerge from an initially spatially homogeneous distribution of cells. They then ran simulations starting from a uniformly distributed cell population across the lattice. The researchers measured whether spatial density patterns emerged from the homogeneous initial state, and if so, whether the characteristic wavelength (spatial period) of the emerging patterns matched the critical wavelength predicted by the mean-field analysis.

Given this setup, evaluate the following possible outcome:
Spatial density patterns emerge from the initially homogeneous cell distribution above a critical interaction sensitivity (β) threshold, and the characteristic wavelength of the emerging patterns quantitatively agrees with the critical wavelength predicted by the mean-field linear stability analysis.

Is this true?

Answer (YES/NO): YES